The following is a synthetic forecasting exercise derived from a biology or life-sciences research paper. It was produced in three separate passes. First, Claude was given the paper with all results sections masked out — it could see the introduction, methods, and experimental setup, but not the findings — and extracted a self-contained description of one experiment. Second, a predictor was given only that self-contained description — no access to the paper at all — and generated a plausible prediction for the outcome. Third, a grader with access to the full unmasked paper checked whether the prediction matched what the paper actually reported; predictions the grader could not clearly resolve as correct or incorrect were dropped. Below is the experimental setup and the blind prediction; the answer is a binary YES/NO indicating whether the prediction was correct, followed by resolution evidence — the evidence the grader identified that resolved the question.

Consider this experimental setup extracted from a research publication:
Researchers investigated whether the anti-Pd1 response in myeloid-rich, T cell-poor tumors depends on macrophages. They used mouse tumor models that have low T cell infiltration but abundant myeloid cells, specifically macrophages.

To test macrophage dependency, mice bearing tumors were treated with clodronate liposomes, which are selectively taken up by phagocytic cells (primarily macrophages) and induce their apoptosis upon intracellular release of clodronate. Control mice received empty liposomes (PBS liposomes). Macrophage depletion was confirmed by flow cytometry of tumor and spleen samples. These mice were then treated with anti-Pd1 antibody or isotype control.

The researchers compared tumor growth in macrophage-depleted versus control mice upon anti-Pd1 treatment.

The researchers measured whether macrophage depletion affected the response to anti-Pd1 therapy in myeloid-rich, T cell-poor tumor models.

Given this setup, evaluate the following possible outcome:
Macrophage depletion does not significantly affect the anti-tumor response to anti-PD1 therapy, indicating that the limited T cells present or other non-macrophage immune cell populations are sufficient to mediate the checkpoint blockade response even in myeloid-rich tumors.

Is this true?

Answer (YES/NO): NO